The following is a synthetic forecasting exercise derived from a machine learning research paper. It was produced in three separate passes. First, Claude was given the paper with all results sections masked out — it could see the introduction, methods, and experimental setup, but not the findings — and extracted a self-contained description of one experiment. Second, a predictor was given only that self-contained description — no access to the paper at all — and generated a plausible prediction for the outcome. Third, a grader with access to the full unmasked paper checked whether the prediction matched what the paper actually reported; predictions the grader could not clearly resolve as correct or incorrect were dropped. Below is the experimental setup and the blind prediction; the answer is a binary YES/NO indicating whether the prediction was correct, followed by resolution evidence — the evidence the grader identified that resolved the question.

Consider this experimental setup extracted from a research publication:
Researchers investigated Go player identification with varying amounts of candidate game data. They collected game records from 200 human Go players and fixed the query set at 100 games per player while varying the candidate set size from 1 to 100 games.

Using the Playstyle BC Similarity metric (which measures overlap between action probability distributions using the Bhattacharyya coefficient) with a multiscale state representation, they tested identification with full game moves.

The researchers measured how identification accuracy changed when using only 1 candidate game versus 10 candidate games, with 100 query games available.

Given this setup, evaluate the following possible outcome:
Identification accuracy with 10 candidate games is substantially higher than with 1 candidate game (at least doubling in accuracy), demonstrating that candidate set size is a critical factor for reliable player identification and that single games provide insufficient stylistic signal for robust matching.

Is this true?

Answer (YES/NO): YES